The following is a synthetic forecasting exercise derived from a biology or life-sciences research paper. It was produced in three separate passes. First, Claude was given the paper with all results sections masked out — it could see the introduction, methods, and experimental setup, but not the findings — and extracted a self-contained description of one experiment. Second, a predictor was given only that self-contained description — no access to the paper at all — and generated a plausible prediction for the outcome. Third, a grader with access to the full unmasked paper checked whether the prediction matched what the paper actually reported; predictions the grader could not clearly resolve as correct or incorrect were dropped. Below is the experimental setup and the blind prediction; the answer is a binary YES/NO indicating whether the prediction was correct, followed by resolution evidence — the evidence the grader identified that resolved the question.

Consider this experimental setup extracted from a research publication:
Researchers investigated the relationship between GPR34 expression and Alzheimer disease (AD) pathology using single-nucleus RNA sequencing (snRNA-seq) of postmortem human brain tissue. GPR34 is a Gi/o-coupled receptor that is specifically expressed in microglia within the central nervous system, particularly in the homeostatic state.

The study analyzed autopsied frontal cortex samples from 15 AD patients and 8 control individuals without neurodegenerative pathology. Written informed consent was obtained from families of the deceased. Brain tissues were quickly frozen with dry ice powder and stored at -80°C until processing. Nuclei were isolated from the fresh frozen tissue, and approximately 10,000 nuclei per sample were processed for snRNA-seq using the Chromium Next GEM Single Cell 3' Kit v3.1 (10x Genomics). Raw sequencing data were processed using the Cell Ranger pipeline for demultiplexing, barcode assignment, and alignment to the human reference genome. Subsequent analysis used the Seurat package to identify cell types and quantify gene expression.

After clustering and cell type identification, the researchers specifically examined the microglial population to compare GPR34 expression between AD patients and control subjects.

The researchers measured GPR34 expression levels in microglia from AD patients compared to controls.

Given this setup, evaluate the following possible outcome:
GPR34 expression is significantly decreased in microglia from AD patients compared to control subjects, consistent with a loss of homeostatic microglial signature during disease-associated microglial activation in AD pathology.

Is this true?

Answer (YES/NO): YES